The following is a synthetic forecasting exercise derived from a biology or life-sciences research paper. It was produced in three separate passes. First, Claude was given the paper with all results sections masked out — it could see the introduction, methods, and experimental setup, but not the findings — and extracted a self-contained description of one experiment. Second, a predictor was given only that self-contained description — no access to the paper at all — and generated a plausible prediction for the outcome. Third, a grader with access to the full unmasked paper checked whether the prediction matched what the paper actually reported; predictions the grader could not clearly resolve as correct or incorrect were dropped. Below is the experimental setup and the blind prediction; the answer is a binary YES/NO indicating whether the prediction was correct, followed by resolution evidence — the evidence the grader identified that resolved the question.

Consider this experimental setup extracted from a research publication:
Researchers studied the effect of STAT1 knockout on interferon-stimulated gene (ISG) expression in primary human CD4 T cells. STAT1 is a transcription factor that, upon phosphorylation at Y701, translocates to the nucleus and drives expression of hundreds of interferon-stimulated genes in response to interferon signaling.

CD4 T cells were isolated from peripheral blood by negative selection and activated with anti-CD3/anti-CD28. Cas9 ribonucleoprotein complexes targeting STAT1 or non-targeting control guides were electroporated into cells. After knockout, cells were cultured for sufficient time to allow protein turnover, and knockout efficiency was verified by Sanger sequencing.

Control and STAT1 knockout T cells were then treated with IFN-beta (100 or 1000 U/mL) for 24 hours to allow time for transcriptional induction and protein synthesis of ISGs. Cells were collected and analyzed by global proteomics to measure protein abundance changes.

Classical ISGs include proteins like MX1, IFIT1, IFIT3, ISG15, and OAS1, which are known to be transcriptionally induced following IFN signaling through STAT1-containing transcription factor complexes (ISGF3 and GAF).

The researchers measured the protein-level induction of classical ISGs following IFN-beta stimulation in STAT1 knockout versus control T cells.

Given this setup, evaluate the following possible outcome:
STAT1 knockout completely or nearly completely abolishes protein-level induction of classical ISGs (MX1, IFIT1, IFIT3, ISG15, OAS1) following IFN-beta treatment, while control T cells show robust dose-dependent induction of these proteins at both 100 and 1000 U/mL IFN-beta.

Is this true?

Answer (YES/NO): NO